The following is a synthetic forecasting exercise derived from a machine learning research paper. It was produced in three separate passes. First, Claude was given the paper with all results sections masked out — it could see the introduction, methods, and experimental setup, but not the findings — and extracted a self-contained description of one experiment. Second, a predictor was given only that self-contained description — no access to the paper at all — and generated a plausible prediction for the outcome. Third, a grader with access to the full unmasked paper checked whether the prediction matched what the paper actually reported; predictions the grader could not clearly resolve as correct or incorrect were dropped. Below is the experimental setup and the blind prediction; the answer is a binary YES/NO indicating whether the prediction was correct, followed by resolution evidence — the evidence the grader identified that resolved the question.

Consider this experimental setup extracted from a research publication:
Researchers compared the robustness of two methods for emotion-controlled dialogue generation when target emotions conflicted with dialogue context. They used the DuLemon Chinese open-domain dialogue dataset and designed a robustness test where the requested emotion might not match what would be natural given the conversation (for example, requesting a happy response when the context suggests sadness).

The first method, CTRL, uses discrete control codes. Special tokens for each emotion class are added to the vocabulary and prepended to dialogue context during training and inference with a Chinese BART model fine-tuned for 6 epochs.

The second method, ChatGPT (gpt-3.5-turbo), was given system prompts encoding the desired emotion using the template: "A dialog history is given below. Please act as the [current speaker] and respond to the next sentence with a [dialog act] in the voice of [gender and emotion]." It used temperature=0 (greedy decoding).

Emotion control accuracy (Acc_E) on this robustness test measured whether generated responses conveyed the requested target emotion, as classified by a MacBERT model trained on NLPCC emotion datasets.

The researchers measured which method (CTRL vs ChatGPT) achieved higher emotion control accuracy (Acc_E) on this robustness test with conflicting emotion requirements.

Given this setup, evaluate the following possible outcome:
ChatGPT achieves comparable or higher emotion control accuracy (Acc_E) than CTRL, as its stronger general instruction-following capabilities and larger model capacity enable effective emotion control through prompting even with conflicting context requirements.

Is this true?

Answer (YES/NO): NO